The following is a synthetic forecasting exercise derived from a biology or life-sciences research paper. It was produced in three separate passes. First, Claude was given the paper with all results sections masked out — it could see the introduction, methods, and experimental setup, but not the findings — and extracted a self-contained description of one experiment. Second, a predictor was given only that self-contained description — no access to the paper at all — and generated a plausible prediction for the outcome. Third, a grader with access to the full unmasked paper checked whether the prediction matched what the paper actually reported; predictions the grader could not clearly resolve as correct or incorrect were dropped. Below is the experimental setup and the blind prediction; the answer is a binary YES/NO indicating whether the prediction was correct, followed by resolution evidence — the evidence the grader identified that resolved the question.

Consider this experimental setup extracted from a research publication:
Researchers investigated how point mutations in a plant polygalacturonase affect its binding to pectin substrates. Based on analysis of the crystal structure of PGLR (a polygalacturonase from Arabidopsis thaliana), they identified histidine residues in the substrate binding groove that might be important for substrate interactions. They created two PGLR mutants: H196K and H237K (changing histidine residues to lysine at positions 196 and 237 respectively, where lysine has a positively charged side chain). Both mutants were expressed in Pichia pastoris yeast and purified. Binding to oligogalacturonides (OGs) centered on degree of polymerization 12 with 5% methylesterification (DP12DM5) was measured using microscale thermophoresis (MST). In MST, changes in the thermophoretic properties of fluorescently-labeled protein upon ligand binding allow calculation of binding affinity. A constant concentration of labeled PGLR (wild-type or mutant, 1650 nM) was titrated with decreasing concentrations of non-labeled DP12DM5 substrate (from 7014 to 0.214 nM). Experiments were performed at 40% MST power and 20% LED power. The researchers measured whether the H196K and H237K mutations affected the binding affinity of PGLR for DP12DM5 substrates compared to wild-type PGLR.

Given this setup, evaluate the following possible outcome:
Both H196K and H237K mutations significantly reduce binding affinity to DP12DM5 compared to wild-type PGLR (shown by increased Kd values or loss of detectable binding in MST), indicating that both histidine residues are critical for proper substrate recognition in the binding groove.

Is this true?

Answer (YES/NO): NO